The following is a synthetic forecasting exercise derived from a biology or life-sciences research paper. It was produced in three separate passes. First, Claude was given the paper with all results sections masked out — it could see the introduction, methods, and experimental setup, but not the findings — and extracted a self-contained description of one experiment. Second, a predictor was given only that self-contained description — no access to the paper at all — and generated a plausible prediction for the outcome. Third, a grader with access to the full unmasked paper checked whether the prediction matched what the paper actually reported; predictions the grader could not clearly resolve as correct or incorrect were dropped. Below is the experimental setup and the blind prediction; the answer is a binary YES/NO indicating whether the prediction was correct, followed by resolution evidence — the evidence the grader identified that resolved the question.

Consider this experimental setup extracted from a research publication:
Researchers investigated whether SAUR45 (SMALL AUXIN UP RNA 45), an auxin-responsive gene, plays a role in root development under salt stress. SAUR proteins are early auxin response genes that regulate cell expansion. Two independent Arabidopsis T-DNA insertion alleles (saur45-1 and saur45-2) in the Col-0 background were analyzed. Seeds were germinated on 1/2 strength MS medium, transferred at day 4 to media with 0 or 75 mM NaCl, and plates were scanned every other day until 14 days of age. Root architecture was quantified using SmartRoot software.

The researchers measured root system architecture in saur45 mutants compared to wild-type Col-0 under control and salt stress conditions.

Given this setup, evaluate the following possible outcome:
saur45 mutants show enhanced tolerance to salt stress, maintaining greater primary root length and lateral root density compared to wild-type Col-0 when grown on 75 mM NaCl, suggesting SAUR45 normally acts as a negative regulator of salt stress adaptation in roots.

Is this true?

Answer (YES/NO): NO